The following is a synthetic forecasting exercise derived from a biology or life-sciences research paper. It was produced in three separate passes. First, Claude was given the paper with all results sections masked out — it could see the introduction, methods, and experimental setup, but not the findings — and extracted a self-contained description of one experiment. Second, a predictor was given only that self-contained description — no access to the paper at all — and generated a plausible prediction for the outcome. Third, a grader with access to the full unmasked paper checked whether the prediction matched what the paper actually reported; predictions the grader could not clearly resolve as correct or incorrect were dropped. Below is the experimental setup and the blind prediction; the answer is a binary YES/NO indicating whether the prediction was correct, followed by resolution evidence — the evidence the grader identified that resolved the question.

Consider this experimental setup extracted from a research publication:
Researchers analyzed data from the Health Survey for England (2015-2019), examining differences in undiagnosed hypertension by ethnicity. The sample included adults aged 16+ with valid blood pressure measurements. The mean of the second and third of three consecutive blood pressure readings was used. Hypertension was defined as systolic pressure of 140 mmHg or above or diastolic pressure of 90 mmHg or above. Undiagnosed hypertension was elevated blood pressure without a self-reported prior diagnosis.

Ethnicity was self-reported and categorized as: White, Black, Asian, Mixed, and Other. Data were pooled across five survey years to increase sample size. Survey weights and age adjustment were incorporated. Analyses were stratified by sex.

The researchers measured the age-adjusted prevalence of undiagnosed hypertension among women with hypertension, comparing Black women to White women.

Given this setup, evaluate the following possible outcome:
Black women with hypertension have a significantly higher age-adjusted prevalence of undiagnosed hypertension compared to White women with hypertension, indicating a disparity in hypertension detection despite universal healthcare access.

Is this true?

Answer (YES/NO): NO